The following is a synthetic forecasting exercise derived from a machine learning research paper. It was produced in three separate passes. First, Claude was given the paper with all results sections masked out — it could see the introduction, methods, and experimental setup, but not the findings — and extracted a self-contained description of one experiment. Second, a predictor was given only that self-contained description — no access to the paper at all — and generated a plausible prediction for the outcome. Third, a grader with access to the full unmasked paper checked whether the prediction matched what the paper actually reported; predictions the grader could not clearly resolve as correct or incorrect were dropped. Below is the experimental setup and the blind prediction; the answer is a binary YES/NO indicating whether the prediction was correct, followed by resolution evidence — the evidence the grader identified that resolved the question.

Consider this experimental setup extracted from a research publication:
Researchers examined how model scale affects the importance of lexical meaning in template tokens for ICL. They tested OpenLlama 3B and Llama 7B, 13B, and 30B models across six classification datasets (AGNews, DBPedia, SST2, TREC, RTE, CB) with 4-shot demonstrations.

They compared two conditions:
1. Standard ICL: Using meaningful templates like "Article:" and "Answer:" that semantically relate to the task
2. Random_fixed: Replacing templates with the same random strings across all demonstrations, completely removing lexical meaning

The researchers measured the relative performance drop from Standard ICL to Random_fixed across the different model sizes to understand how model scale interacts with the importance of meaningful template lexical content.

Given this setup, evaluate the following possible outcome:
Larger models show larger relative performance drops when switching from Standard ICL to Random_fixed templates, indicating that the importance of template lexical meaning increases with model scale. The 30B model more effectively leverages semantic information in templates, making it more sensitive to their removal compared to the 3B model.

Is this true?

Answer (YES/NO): NO